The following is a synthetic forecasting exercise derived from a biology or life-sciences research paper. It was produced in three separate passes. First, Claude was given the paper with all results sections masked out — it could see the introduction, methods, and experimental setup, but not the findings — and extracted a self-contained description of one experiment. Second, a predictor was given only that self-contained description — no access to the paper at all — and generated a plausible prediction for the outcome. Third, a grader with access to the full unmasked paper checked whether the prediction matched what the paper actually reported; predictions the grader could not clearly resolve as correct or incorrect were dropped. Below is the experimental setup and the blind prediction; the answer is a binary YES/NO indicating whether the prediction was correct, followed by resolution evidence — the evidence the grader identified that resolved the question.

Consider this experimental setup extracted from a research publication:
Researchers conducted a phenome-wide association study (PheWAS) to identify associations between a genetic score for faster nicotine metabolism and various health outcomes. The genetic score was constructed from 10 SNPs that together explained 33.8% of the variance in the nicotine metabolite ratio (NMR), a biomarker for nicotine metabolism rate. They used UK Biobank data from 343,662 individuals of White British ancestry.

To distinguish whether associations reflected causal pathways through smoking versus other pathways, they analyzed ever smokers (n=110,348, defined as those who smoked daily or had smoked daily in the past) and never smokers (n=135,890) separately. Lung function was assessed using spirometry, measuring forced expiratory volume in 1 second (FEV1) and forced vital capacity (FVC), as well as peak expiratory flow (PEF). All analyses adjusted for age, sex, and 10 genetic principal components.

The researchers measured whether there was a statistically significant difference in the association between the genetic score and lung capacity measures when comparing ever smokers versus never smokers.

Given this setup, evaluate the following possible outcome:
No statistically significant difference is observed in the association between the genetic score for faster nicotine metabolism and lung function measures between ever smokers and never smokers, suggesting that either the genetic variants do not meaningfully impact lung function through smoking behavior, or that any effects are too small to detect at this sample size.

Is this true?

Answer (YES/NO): NO